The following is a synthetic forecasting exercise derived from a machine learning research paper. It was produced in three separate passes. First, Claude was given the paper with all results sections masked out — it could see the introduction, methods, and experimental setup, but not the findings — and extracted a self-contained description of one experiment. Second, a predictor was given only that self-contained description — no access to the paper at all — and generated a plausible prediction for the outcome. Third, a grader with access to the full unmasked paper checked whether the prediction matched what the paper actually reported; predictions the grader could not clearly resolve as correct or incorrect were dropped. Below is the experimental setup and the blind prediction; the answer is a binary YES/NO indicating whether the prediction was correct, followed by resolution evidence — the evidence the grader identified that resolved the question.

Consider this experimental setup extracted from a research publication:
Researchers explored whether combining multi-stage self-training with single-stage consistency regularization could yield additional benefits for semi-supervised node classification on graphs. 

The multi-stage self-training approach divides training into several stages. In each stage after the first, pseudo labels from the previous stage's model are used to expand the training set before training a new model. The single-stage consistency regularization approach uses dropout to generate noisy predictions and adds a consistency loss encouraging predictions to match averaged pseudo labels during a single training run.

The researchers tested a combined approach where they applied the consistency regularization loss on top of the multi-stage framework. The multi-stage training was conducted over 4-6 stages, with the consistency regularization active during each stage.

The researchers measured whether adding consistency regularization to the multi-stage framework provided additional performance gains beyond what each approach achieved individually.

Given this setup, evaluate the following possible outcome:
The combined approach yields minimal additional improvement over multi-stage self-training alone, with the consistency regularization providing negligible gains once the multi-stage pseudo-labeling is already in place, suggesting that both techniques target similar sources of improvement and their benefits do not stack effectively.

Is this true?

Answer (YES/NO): NO